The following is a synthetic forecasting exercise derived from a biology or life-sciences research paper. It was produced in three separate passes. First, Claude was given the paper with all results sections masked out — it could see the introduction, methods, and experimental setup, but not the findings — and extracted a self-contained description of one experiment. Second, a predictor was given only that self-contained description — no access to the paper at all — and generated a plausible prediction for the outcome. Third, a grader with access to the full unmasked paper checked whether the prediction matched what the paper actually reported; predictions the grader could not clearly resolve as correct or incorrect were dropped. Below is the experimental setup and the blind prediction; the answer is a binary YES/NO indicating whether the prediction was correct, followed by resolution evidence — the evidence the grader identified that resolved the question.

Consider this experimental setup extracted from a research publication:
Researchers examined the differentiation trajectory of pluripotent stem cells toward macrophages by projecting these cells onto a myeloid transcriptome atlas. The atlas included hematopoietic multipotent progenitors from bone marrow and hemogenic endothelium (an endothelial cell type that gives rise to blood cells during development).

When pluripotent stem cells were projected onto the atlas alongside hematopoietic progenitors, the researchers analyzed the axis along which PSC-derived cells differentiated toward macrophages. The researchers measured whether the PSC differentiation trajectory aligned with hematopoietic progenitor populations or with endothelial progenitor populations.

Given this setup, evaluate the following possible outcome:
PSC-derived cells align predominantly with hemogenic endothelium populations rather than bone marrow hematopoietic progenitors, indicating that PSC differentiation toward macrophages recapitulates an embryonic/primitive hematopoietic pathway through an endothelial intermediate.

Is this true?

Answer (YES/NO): NO